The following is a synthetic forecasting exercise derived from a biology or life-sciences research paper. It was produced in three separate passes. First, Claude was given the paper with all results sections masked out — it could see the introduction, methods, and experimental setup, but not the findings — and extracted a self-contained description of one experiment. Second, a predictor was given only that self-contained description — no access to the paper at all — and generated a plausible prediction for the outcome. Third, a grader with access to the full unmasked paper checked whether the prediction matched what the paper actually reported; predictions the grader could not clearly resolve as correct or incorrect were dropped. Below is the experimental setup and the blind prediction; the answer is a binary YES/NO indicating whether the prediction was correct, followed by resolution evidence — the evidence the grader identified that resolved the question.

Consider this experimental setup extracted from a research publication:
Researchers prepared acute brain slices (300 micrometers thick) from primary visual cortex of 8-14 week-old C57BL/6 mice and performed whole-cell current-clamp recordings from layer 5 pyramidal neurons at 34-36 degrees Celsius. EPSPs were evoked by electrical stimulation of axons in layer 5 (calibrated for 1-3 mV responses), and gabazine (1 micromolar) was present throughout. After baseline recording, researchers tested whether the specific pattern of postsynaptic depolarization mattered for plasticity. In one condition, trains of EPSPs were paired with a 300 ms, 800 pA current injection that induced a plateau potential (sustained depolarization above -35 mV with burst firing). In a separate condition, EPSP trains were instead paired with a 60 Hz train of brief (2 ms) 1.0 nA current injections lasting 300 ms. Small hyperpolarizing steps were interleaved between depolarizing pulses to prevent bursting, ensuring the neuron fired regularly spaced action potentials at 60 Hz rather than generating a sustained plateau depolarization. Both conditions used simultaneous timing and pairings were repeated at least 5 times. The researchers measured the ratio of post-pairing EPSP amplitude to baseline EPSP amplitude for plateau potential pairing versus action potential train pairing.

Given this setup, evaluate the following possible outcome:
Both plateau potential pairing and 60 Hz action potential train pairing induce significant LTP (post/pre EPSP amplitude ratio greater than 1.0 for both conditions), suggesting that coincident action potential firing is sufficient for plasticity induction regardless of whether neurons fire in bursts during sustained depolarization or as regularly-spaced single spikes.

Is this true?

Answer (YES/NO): NO